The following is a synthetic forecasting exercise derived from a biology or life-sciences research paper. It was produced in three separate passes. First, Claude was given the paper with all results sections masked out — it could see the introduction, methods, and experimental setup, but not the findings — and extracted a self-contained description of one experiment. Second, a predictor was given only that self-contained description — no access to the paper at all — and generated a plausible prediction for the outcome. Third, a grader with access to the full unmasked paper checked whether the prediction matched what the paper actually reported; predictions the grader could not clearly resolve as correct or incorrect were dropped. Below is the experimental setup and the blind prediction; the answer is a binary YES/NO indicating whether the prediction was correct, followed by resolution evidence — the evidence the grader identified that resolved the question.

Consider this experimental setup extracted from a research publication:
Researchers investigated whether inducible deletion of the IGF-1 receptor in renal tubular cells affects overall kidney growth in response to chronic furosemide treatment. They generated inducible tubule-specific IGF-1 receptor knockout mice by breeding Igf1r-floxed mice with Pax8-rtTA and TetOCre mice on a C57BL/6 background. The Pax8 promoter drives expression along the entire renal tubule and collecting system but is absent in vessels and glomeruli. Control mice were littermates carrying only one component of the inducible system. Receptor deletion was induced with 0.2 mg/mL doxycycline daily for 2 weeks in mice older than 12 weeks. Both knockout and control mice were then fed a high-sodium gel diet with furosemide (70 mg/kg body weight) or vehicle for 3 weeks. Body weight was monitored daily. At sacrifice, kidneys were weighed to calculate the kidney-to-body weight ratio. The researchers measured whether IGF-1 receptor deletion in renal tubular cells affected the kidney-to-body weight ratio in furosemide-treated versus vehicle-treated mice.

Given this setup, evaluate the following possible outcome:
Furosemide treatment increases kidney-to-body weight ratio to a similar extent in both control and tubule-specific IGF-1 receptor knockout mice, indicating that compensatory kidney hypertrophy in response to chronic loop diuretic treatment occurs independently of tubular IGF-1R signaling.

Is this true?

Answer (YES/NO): NO